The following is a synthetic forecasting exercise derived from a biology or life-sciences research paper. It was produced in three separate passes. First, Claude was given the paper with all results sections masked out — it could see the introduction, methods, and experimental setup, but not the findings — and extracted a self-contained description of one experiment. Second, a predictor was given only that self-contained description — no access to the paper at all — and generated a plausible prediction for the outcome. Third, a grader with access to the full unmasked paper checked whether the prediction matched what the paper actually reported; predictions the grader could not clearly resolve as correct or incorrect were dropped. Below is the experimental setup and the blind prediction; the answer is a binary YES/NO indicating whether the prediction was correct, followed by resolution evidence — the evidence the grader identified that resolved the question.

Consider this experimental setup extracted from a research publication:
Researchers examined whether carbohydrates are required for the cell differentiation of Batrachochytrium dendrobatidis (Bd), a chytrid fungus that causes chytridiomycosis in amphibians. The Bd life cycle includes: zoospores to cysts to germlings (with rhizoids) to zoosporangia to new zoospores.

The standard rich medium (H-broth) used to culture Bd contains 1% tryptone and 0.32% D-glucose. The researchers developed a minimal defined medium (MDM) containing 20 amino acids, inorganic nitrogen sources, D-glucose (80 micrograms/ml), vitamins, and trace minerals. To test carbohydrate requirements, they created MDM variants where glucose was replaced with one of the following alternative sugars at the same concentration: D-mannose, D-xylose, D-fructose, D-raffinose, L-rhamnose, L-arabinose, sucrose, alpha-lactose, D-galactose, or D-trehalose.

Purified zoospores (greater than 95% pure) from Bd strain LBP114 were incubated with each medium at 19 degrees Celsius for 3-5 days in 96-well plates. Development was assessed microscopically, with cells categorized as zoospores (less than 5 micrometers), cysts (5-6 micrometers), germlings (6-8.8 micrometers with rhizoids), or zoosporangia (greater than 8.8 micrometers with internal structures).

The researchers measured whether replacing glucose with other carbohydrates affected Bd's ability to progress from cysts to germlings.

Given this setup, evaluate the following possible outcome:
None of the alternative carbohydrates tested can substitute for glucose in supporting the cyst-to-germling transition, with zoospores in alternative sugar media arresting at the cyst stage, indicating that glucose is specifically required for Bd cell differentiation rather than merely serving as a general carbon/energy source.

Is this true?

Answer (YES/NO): NO